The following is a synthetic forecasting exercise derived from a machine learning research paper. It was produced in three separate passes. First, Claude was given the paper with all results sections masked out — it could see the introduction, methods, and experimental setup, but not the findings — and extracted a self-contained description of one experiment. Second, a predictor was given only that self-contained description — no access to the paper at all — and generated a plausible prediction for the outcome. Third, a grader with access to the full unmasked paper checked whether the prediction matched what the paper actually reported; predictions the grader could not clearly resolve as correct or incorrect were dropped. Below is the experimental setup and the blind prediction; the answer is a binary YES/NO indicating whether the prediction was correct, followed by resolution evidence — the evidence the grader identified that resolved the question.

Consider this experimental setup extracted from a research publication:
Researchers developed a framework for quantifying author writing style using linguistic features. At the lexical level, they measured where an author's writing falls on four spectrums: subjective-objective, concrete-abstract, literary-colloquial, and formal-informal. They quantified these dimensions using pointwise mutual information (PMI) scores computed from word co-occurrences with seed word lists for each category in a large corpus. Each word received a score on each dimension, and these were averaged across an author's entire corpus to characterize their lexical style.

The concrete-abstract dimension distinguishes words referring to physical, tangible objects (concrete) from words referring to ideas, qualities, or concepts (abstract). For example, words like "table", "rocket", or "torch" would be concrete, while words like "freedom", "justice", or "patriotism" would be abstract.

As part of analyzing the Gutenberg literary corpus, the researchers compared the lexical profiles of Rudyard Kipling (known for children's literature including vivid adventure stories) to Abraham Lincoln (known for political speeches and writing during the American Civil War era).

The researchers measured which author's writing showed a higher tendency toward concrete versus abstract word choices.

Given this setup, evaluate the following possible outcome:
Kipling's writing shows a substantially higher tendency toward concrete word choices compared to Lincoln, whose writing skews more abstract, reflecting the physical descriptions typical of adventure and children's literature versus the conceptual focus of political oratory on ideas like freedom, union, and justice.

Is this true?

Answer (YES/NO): YES